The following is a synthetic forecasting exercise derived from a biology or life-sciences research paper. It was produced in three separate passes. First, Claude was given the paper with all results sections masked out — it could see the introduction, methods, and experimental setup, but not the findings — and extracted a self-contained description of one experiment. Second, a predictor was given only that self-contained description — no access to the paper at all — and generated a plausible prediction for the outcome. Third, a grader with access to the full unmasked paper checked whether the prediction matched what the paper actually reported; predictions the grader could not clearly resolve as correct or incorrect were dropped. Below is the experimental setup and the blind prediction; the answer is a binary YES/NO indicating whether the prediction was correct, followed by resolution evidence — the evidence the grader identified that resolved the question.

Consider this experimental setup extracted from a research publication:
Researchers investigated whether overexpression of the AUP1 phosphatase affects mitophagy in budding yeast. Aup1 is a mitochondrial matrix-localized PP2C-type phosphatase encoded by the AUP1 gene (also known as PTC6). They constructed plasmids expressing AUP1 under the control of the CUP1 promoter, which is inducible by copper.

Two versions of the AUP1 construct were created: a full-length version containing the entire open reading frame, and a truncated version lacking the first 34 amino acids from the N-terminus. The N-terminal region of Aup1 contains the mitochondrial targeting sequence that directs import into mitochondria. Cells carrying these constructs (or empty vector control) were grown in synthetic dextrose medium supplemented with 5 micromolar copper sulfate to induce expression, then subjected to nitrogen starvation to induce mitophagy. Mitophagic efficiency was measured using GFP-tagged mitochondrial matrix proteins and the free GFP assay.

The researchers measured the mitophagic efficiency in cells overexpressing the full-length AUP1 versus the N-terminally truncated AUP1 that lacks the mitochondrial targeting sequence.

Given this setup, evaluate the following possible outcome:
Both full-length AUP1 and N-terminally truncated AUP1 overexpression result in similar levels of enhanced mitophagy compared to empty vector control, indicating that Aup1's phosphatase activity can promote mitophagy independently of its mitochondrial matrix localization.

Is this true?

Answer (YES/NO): NO